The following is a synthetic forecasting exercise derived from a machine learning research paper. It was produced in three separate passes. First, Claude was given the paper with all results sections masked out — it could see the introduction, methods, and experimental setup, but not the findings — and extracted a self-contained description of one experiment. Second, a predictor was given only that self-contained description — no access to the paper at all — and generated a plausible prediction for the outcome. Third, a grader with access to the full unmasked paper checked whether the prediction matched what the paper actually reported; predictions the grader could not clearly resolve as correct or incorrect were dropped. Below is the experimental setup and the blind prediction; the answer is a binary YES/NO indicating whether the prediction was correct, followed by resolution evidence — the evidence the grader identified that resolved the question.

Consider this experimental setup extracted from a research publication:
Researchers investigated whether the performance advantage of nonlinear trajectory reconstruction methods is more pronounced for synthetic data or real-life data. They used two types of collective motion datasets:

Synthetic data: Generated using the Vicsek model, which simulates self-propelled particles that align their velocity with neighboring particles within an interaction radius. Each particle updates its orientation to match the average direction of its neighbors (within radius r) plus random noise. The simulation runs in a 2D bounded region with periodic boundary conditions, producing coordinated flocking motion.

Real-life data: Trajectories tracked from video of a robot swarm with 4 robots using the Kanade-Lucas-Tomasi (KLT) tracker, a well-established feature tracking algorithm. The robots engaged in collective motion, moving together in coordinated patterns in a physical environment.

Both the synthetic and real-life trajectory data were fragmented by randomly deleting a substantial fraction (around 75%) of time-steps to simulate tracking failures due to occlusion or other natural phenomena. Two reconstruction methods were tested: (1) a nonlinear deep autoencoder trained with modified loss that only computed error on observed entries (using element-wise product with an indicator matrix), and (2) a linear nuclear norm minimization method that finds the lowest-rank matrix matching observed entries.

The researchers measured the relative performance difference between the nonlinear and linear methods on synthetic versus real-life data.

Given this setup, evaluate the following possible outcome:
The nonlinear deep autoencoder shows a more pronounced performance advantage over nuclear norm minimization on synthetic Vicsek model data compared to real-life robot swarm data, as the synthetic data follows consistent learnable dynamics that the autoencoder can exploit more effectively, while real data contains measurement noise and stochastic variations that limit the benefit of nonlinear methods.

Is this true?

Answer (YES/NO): NO